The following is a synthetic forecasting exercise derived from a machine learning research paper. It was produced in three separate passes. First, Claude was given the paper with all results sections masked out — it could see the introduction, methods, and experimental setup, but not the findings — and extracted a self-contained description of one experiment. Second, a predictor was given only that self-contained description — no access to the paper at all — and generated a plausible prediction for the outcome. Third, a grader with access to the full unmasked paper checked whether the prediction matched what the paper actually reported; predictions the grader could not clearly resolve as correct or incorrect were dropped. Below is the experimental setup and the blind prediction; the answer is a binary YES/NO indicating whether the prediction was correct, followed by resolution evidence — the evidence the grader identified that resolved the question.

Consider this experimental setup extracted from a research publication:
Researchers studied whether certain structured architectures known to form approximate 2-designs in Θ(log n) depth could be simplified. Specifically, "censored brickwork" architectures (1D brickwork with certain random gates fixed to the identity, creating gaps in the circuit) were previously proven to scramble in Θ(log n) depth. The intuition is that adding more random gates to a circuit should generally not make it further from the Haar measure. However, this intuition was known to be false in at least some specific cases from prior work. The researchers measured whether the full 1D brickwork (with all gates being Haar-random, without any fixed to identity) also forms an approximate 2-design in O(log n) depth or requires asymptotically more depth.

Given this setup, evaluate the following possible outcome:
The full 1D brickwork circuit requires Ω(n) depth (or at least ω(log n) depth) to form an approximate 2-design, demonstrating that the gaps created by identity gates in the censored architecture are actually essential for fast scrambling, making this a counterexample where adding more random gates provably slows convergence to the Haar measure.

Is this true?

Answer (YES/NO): NO